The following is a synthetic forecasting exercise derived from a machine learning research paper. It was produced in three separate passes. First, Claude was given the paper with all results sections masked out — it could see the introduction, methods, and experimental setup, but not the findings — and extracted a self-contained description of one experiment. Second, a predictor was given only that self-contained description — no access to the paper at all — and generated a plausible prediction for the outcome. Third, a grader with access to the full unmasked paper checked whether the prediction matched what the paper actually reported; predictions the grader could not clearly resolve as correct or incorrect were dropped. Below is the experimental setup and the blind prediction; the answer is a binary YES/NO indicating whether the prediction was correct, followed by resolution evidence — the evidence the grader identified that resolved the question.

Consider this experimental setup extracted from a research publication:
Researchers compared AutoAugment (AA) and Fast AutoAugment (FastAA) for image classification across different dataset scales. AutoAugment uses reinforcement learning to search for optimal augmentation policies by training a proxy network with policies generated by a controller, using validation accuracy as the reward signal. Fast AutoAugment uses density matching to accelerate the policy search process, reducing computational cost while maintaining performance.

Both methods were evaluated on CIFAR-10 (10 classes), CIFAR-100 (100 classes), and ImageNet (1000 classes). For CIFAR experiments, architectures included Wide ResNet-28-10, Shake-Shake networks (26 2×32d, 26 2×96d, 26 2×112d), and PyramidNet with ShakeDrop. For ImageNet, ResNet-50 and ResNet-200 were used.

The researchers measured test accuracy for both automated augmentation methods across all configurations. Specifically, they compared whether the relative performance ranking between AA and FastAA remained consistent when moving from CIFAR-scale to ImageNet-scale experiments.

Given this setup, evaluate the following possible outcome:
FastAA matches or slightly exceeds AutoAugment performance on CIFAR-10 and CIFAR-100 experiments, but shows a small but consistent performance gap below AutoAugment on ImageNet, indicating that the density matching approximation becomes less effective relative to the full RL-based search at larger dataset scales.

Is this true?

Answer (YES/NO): NO